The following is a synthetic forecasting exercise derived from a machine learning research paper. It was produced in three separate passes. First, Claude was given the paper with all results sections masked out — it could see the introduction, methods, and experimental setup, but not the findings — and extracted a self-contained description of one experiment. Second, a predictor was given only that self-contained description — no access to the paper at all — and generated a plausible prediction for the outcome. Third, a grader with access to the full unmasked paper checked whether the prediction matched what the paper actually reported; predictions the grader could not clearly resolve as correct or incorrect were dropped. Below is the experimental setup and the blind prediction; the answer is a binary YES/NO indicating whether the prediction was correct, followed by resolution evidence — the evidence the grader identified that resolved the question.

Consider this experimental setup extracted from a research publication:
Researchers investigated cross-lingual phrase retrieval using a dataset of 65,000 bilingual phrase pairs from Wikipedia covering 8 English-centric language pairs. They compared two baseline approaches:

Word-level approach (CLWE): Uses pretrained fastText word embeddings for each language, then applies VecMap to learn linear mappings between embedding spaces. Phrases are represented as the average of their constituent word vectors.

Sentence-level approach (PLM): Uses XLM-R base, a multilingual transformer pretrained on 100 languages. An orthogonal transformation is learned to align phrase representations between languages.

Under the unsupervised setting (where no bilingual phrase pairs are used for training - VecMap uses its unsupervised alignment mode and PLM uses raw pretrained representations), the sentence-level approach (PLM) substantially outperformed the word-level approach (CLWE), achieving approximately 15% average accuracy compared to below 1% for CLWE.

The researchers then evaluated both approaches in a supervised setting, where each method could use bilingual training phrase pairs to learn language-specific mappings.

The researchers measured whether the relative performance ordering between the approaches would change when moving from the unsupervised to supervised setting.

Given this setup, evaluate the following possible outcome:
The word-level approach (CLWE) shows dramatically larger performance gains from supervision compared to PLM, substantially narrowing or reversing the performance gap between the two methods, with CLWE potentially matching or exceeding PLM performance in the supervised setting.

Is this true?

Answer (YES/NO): YES